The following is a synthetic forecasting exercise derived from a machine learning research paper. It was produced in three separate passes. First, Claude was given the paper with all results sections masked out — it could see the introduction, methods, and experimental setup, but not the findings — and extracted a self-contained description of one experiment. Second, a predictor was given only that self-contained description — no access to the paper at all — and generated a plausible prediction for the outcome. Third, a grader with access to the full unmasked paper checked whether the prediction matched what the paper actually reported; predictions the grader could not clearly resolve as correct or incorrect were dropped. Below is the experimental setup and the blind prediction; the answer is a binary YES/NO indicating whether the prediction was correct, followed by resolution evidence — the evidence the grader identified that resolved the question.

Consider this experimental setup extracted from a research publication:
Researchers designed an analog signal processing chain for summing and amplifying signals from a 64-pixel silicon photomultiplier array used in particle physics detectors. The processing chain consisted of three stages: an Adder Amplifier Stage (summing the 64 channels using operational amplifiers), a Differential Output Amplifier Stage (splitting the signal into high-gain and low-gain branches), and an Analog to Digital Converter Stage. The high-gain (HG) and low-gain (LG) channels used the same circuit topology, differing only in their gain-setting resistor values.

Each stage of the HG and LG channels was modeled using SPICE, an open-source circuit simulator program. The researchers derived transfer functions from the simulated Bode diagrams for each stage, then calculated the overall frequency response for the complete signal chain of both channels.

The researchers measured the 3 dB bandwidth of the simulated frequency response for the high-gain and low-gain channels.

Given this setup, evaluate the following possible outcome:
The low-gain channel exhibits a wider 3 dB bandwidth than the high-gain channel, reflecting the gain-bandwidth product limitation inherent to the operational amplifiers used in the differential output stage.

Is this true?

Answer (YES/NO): NO